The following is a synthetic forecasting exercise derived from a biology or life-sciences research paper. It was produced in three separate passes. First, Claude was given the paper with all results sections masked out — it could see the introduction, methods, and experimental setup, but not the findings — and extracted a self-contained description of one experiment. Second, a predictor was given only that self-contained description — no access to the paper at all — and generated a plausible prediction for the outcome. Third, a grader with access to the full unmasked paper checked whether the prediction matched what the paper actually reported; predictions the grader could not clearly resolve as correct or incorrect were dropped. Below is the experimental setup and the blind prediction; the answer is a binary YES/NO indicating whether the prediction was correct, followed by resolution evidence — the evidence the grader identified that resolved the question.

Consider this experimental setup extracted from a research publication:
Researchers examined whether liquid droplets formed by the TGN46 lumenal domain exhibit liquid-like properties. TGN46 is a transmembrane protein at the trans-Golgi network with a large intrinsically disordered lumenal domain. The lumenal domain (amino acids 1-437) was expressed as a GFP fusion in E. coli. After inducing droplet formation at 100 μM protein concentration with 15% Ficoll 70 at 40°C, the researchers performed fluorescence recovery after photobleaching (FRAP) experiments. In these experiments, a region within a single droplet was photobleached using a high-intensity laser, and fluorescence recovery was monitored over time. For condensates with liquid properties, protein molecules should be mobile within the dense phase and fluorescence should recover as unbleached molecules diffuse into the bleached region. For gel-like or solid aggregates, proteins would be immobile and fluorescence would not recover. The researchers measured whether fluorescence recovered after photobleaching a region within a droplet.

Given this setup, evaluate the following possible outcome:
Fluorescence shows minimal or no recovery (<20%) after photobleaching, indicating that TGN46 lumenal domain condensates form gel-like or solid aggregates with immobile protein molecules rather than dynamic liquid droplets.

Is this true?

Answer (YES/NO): NO